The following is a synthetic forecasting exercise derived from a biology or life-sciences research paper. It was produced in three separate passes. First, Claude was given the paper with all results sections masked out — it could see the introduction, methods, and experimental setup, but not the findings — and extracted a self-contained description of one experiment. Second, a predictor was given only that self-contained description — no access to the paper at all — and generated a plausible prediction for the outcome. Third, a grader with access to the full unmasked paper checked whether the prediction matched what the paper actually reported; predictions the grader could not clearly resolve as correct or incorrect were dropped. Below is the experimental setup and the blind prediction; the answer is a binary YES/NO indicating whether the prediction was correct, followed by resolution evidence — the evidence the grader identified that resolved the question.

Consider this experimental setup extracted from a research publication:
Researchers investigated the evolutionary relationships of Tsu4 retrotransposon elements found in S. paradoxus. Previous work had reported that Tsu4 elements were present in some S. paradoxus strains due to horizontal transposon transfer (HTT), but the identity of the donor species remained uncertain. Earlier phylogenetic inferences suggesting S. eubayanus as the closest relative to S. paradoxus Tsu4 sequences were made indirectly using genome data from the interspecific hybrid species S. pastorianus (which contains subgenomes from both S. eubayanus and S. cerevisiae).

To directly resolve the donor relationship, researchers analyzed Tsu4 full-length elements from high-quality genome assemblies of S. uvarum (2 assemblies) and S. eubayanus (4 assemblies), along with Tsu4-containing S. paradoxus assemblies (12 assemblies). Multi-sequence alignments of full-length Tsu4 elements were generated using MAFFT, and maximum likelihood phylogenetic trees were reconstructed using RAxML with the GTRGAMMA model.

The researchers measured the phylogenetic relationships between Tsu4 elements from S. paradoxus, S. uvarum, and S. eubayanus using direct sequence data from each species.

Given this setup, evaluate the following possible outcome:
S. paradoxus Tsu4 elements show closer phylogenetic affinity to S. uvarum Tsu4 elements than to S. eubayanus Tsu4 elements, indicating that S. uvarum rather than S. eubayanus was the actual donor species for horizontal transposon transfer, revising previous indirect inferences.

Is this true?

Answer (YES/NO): NO